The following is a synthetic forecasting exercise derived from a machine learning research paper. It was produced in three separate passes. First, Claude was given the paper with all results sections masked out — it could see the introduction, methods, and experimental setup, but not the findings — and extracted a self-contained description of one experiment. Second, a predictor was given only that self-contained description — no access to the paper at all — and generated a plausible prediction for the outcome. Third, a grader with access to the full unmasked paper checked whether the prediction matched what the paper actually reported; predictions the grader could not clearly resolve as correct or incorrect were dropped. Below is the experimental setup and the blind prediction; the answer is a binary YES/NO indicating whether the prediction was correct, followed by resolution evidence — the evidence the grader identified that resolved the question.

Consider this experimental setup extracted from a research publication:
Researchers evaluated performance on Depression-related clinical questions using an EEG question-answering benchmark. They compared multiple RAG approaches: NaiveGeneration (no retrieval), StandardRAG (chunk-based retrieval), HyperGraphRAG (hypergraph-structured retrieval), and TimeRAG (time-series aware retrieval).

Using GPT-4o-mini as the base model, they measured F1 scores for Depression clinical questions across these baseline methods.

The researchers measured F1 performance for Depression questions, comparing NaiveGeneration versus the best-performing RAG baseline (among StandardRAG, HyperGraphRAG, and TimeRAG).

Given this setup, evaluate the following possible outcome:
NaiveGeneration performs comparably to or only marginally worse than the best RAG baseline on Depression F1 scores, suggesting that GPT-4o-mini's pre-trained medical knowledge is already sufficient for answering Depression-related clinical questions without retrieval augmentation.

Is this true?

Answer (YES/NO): YES